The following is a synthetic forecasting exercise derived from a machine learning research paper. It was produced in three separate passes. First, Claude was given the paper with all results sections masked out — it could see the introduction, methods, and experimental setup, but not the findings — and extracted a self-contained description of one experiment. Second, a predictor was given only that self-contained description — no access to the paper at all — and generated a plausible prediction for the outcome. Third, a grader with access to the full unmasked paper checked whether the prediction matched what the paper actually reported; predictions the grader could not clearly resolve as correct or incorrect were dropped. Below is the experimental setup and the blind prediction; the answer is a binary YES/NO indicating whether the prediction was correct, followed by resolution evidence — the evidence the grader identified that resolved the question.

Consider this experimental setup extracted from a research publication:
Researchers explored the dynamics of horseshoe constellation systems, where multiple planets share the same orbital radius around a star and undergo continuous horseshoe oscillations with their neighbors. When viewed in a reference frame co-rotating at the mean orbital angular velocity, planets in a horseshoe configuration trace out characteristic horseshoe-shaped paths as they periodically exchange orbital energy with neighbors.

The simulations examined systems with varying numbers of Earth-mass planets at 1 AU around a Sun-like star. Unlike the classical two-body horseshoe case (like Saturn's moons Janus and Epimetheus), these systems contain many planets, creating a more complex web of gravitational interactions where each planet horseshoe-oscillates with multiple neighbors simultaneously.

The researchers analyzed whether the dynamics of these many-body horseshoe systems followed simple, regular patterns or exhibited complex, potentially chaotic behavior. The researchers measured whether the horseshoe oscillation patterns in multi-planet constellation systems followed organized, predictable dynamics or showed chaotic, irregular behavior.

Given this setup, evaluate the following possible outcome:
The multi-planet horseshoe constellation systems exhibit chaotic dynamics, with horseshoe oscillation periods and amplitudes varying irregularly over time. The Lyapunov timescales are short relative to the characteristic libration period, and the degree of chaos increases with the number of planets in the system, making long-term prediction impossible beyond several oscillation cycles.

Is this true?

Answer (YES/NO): NO